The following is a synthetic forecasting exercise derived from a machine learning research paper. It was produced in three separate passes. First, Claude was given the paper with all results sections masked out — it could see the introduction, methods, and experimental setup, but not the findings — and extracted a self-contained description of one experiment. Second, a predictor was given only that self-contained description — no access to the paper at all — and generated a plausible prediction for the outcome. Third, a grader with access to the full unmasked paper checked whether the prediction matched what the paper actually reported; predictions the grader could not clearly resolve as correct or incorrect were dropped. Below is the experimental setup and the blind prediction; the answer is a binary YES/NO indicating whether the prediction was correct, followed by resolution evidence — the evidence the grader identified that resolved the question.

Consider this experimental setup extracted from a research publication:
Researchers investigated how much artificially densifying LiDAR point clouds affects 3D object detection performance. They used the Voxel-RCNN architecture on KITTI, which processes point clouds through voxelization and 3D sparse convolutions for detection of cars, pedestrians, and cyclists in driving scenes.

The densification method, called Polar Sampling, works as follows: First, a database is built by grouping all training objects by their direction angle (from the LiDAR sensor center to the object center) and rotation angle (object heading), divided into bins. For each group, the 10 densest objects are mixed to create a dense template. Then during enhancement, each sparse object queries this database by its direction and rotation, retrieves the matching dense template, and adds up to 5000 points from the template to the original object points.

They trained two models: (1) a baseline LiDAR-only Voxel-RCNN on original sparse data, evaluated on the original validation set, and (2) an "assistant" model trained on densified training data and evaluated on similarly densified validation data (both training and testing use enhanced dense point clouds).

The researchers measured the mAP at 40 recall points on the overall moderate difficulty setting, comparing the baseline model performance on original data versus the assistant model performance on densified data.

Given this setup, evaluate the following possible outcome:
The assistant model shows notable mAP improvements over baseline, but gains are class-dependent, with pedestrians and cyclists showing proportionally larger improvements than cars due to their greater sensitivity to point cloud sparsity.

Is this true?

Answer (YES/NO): YES